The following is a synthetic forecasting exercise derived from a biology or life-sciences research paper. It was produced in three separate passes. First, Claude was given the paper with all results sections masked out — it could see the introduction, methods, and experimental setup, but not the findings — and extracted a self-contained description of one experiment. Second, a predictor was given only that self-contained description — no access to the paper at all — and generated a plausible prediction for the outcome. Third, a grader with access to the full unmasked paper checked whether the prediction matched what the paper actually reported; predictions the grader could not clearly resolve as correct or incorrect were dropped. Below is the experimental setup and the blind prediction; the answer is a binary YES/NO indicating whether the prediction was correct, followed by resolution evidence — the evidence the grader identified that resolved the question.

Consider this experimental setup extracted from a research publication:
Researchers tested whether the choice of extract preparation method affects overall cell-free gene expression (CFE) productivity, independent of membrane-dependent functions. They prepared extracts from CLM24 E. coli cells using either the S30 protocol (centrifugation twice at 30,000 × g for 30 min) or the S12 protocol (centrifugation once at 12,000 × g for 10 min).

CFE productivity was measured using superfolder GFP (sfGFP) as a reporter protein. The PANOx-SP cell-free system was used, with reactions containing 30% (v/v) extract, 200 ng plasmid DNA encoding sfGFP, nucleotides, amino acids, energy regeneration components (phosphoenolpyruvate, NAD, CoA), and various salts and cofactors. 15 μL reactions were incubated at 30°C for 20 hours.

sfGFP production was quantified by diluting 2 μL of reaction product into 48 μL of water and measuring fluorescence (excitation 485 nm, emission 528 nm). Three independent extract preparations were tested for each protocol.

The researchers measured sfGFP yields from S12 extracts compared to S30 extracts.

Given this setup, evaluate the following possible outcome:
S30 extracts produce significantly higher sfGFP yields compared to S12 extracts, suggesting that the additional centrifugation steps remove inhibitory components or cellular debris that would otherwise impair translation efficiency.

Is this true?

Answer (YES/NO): NO